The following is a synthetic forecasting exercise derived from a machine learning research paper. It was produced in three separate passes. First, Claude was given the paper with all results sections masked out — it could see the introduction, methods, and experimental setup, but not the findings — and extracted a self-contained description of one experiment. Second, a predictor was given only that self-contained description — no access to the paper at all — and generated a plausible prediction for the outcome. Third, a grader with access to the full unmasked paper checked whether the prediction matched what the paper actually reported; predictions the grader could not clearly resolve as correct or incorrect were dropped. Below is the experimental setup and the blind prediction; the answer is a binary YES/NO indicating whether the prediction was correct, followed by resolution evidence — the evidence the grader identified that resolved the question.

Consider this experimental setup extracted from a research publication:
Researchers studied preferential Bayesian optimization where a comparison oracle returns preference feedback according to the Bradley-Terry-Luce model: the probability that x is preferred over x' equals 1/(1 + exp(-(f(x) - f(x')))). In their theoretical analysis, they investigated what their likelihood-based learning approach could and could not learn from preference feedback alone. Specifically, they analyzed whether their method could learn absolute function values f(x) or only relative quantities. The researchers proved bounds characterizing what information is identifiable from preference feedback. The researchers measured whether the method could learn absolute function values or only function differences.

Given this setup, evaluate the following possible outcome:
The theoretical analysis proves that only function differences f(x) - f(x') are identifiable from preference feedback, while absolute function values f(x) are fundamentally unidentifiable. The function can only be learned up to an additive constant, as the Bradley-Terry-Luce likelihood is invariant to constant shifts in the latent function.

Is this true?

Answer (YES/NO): YES